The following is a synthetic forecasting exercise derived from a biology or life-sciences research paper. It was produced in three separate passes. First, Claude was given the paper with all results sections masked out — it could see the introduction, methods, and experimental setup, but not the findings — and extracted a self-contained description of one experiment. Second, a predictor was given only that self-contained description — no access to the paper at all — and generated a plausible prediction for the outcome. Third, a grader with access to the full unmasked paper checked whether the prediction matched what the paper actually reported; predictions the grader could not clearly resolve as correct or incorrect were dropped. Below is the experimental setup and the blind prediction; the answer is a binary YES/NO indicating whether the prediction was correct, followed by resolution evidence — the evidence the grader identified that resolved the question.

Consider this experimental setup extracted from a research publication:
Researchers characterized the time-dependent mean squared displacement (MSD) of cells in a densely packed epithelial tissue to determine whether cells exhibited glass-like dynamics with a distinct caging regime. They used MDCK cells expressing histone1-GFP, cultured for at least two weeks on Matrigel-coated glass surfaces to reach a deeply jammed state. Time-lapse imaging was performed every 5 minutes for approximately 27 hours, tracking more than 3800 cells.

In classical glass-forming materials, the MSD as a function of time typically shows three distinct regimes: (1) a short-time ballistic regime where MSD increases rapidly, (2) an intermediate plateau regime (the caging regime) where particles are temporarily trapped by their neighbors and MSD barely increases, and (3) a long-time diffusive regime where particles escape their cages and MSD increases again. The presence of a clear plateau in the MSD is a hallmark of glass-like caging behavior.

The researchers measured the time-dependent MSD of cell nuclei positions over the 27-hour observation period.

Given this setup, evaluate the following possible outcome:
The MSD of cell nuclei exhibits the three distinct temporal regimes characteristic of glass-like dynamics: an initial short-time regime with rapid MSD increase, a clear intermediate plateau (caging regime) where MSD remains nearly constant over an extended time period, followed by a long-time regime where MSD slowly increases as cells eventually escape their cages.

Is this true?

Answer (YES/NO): NO